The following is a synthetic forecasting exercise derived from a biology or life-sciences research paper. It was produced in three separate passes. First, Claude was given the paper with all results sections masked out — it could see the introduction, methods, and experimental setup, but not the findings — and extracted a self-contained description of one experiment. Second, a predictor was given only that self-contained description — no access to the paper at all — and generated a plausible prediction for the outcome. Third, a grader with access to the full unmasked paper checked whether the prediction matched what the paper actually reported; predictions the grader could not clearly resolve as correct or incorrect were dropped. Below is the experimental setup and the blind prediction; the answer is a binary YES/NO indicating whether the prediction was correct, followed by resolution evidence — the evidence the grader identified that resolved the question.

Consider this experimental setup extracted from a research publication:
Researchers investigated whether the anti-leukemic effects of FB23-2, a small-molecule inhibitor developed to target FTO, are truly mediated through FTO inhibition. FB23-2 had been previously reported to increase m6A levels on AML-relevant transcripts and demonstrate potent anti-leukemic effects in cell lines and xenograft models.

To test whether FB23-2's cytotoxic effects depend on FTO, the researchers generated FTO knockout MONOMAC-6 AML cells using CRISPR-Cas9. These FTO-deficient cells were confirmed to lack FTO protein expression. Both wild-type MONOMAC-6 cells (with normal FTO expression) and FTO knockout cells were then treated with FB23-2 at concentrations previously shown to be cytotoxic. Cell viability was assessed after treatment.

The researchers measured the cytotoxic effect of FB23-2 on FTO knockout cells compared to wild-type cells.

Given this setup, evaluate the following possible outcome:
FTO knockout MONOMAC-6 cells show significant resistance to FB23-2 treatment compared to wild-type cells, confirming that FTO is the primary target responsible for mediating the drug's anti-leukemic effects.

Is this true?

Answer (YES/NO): NO